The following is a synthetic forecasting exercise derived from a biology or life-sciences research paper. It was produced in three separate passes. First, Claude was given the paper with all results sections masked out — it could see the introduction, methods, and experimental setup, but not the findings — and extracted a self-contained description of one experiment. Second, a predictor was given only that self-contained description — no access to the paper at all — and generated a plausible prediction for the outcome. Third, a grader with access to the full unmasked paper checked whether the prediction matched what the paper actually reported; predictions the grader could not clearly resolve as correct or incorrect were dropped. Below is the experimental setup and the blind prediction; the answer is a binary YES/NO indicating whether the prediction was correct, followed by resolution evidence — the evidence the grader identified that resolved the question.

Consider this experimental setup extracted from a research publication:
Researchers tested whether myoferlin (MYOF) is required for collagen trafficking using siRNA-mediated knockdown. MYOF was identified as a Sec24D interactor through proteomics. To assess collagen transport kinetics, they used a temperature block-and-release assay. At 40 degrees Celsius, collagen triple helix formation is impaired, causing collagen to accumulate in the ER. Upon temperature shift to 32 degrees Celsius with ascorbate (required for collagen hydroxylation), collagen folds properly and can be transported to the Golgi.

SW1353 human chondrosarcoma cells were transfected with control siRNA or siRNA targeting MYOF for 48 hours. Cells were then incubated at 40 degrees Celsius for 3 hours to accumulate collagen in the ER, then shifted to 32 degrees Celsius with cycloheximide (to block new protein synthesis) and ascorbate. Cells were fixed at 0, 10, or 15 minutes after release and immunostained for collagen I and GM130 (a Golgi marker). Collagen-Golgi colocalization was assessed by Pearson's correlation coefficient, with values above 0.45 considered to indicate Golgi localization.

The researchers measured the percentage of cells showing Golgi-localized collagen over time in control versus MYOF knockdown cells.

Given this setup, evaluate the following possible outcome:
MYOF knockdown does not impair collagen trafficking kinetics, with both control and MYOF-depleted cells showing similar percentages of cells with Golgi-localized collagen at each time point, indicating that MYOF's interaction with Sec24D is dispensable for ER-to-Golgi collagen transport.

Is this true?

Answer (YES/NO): NO